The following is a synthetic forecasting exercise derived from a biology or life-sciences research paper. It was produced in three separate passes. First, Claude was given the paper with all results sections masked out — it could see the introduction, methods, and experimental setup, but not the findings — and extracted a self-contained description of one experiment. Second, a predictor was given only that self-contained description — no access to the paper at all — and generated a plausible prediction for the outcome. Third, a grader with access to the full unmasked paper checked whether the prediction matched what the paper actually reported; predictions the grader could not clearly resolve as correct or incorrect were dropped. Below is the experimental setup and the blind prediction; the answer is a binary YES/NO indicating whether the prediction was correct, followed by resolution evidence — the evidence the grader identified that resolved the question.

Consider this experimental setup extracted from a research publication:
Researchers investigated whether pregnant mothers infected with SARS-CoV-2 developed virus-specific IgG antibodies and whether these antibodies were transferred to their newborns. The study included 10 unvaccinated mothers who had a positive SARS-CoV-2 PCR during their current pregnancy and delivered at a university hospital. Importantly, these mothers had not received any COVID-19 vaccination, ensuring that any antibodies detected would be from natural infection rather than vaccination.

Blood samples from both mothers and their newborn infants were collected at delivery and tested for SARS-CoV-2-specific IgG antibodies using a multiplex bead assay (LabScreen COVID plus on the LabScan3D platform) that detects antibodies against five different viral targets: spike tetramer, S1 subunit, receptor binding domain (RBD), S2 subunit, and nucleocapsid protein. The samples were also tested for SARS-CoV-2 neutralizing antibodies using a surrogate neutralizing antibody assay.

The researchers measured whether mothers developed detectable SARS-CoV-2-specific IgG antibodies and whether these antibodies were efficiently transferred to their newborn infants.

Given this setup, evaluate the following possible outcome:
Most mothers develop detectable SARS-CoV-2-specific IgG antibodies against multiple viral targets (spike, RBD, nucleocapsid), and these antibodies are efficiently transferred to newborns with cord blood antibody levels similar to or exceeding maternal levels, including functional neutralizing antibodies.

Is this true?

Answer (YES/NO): YES